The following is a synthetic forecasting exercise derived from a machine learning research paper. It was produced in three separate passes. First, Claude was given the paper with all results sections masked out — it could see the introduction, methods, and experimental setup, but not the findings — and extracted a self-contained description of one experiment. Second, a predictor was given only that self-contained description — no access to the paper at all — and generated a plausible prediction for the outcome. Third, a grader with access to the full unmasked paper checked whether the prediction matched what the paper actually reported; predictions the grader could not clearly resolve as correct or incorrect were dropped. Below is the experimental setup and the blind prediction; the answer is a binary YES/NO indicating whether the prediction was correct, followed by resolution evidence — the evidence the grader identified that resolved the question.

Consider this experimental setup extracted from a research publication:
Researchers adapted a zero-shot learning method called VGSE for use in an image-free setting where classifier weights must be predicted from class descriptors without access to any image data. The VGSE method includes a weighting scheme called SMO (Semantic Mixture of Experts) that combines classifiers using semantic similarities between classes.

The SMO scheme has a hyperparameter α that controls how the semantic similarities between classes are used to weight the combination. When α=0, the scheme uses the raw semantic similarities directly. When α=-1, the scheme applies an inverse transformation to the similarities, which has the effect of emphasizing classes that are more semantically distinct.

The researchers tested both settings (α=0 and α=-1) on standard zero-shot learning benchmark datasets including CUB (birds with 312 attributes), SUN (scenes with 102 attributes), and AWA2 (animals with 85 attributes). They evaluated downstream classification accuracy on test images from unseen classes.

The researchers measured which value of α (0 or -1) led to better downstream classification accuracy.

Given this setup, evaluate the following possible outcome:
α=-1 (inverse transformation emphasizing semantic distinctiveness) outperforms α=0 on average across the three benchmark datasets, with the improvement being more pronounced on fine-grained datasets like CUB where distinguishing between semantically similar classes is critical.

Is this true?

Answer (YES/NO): NO